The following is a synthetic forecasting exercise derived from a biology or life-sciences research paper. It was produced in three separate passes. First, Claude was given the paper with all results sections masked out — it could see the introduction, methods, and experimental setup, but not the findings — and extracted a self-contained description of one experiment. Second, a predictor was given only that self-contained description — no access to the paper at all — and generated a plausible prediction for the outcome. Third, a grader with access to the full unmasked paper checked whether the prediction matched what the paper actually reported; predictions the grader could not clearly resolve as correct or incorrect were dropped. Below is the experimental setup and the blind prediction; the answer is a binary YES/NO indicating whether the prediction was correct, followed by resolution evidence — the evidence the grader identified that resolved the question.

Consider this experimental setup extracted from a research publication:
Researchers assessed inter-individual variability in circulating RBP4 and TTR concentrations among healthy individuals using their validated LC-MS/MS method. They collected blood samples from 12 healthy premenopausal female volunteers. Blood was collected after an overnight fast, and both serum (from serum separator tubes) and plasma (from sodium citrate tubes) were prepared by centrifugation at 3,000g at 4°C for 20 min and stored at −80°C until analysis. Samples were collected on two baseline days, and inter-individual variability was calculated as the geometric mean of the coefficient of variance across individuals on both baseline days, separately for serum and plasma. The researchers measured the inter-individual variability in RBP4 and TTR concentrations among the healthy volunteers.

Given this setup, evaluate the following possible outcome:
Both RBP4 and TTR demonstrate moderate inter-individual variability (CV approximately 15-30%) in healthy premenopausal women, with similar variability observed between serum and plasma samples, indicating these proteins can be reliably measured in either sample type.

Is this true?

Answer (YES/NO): YES